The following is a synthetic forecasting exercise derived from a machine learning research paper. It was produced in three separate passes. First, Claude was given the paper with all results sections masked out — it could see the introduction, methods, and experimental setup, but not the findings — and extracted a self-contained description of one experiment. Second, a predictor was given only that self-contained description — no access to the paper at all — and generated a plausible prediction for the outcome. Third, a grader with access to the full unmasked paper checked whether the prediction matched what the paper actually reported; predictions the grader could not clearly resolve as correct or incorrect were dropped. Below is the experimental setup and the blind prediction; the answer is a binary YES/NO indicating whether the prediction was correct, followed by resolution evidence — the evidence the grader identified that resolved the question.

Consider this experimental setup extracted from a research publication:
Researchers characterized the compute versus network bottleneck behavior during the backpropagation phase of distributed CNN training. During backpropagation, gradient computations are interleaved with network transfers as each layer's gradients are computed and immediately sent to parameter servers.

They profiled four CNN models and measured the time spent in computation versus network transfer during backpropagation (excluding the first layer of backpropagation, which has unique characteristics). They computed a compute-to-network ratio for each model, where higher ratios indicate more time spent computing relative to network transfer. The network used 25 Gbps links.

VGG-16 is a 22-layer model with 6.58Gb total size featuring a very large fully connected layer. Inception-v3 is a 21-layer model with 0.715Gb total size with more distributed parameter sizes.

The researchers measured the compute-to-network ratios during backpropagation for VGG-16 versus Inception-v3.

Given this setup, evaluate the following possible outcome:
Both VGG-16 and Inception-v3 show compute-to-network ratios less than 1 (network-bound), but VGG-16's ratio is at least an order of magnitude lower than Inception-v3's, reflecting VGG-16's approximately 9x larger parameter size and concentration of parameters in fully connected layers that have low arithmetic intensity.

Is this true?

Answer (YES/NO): NO